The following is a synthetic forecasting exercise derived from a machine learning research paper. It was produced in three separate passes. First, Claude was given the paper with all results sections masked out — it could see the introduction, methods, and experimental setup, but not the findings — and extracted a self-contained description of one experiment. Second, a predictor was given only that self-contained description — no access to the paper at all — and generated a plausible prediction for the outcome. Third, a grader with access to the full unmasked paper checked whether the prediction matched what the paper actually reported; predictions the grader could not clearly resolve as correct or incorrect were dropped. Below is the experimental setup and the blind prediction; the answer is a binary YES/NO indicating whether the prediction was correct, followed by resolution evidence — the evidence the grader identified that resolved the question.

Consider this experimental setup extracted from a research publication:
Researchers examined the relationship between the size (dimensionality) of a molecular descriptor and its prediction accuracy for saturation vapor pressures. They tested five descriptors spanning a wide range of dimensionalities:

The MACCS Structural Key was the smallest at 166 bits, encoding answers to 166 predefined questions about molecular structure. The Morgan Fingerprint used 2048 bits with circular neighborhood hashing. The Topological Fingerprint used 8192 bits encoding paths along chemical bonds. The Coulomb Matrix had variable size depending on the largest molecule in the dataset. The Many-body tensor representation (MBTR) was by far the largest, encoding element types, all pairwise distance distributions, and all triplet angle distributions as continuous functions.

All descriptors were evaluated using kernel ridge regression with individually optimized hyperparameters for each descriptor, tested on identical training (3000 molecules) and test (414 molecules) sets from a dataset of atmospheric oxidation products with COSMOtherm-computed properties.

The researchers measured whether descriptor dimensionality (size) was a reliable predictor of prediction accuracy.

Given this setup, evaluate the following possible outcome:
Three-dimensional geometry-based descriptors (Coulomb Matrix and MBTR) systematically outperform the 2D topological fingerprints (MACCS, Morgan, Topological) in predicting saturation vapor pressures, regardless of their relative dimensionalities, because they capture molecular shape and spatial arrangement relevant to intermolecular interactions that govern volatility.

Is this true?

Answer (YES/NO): NO